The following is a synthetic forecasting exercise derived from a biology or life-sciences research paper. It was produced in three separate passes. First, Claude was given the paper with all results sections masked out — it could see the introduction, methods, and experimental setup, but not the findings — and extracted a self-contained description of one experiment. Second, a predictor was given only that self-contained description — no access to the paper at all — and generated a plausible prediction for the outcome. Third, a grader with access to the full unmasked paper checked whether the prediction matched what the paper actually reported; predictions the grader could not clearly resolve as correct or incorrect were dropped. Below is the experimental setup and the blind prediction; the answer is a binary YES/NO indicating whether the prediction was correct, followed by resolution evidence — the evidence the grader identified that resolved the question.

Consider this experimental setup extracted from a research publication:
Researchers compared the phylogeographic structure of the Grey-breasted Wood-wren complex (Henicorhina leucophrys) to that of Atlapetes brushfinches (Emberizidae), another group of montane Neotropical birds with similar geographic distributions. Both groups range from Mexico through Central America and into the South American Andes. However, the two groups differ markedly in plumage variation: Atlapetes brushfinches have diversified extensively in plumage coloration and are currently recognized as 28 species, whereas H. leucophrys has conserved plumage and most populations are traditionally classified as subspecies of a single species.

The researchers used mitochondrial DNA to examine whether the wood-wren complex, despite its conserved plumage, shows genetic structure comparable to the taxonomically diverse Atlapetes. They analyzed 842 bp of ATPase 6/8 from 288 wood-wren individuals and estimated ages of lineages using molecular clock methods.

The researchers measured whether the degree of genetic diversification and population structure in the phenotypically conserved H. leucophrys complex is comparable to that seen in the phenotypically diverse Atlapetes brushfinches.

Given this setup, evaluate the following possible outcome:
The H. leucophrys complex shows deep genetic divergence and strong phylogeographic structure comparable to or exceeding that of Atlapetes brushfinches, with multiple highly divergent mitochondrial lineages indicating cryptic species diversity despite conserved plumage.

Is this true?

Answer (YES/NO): YES